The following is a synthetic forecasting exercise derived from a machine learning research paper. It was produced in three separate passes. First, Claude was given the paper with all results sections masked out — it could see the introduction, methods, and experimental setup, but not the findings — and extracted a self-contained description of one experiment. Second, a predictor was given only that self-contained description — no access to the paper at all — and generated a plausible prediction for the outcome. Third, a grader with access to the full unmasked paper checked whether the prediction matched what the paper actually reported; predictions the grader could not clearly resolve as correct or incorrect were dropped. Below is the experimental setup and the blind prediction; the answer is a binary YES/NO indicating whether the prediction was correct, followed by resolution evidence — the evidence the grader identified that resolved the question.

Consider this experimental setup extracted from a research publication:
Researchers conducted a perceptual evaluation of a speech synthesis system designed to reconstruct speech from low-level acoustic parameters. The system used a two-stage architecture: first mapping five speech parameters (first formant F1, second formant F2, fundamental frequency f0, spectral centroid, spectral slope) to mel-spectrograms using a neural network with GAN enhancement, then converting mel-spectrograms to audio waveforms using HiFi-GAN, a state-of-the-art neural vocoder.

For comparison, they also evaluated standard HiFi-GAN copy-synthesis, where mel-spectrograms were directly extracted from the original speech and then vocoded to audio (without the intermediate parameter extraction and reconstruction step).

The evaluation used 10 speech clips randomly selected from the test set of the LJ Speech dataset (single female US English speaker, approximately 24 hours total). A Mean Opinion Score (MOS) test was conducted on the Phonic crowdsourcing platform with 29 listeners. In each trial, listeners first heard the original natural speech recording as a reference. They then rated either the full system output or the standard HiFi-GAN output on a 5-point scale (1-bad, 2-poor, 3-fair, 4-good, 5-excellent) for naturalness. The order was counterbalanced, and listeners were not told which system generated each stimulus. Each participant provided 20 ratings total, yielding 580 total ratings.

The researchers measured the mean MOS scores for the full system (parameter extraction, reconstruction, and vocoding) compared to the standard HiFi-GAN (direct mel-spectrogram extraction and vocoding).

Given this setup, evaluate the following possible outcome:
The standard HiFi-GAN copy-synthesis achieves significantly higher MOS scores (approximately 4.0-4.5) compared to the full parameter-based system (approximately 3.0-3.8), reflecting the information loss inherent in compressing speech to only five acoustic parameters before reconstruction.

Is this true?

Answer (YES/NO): NO